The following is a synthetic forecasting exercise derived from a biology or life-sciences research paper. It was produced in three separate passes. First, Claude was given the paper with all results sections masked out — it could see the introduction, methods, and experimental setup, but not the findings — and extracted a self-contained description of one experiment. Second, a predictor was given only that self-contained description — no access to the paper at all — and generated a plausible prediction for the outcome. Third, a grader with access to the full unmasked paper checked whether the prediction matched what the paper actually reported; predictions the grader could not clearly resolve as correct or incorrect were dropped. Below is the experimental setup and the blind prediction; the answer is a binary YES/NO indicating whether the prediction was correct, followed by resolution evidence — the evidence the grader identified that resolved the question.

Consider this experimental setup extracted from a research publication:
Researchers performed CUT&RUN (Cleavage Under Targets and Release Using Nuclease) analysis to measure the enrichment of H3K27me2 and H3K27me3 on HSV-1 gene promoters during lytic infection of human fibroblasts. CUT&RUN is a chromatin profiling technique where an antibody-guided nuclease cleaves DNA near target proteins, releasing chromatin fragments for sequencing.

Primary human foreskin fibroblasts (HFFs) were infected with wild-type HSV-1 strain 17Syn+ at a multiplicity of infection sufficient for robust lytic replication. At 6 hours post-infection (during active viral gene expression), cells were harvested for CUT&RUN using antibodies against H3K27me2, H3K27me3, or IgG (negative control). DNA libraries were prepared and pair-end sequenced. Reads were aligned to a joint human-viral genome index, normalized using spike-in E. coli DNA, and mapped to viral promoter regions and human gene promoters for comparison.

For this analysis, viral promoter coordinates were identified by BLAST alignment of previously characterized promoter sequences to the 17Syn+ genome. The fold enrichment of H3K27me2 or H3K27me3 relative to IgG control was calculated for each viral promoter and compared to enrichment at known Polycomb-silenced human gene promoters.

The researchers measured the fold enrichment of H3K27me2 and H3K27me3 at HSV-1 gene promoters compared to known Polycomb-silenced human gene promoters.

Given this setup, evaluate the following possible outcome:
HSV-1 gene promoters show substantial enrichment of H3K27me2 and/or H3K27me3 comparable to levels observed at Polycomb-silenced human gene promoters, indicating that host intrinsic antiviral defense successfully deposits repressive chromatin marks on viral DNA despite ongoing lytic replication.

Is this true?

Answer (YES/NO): NO